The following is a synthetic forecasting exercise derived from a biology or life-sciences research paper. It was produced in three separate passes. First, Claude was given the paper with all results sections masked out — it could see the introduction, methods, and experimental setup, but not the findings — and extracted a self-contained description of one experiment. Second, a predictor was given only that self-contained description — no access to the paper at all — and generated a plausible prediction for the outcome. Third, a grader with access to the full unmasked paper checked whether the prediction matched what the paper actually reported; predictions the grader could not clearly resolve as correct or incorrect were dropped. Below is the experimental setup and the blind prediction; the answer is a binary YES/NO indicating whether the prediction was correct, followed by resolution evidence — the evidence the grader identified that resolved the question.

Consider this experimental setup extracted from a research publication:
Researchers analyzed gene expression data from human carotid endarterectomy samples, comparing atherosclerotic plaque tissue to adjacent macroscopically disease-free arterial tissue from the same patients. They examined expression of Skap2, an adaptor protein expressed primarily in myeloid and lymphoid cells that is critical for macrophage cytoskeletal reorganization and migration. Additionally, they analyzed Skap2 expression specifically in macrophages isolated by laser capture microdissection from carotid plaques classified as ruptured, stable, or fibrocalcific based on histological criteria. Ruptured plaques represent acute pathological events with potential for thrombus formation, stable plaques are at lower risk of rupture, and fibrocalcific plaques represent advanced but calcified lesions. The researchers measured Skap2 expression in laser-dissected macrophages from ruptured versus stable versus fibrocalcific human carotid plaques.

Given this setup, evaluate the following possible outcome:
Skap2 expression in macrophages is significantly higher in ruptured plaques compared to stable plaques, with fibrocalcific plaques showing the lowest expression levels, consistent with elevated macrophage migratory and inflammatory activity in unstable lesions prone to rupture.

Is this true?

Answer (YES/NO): NO